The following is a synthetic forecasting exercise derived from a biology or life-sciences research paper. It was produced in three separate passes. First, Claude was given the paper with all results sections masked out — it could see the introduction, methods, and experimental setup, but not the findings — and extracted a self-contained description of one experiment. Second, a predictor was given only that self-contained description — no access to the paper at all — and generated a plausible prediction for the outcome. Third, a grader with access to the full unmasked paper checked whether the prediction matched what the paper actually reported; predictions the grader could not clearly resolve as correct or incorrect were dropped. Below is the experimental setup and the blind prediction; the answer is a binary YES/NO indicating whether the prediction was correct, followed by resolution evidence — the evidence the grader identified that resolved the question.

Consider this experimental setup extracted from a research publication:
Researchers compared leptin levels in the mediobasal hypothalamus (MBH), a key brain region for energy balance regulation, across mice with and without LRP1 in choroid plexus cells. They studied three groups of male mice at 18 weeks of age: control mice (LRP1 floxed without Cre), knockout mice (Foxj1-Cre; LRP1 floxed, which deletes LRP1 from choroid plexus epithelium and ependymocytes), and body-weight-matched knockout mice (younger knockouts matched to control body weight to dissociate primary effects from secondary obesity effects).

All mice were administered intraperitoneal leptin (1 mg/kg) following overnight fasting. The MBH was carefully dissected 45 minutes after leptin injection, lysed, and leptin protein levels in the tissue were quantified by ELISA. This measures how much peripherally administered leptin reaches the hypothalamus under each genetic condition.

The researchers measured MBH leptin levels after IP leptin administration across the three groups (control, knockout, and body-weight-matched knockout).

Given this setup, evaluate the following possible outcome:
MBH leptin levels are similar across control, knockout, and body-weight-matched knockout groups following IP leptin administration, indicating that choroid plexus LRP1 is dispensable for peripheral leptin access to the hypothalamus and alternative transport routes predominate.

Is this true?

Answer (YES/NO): NO